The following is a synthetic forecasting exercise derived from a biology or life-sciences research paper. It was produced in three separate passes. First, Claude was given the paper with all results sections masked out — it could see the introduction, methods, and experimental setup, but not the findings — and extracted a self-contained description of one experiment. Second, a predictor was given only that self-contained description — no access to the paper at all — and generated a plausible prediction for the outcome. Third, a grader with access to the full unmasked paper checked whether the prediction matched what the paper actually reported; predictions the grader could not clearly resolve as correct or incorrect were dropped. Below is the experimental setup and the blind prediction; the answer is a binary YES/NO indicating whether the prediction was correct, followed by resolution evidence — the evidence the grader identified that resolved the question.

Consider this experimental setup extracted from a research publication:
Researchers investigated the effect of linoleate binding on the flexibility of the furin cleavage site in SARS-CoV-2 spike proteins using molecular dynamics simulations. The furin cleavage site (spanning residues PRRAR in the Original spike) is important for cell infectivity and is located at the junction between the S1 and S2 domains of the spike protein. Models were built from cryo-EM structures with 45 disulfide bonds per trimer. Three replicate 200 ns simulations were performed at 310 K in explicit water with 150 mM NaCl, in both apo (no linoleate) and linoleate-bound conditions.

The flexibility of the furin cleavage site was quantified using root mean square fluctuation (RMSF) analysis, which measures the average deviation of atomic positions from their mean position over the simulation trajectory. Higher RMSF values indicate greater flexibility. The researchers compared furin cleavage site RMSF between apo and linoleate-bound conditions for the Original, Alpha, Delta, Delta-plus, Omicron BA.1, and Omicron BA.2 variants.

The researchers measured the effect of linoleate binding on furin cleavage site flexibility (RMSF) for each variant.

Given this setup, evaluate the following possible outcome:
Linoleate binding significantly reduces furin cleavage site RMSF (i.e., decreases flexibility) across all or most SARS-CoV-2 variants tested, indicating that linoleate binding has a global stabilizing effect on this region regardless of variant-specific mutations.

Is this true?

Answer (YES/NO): NO